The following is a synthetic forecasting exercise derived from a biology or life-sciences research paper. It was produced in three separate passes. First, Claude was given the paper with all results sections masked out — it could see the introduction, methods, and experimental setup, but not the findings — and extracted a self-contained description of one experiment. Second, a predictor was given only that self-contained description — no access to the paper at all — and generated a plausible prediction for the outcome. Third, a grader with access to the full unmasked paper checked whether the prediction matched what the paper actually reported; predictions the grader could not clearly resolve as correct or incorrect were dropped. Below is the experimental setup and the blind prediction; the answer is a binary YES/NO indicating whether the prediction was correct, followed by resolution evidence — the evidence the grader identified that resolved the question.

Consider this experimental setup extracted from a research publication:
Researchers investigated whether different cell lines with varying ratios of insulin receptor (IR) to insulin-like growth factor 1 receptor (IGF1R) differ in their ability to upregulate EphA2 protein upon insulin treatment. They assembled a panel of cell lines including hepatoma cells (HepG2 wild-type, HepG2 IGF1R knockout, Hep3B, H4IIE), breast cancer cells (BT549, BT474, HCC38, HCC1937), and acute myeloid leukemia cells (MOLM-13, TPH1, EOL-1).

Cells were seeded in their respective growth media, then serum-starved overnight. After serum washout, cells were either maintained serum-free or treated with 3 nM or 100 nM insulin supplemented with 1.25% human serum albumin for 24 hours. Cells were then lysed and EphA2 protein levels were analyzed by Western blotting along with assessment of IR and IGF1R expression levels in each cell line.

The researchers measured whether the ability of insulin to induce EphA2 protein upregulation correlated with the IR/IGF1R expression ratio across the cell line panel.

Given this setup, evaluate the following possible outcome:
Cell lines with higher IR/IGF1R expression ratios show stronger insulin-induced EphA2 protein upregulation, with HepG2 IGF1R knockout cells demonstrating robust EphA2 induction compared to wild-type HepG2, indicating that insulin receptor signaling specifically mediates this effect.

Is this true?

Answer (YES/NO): YES